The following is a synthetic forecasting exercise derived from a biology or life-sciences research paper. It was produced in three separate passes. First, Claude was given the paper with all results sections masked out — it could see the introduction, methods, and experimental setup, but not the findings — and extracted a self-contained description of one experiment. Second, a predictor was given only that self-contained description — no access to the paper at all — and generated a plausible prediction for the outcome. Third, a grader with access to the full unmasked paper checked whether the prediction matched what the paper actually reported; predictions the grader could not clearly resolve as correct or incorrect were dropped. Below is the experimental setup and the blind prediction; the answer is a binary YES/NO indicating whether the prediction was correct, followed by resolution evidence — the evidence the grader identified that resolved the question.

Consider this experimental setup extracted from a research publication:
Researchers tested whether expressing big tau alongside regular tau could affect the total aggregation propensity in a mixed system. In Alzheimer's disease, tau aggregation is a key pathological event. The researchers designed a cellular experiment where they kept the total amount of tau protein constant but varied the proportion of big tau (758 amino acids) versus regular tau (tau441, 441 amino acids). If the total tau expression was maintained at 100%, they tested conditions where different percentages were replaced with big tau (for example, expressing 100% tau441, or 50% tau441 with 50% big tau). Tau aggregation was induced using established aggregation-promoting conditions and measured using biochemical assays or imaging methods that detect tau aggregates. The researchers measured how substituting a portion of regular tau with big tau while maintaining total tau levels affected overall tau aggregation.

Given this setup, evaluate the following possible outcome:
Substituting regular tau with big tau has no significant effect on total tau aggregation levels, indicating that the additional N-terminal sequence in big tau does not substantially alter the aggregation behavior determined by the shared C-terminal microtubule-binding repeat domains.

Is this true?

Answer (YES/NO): NO